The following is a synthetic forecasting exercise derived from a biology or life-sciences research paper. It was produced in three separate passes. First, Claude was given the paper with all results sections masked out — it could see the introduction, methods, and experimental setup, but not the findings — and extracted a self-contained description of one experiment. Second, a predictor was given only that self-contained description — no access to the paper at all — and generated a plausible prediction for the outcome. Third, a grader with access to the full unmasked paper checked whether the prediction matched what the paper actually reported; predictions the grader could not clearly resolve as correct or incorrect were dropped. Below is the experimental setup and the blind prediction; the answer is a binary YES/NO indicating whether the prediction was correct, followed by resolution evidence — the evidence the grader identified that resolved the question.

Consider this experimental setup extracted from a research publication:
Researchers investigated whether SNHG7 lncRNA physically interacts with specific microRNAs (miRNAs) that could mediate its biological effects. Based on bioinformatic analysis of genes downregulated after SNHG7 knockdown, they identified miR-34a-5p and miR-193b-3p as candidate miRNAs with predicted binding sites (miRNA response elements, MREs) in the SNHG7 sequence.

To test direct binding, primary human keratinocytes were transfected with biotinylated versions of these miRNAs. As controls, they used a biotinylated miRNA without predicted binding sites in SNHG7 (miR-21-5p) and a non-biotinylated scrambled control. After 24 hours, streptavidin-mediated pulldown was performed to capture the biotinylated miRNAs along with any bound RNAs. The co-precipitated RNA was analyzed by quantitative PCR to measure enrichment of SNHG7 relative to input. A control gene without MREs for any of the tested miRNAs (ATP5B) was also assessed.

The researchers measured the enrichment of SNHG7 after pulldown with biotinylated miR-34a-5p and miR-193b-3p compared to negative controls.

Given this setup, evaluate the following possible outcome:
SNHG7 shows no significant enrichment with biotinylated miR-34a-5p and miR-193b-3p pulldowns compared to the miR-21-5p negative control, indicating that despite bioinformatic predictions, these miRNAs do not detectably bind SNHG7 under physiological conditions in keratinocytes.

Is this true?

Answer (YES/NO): NO